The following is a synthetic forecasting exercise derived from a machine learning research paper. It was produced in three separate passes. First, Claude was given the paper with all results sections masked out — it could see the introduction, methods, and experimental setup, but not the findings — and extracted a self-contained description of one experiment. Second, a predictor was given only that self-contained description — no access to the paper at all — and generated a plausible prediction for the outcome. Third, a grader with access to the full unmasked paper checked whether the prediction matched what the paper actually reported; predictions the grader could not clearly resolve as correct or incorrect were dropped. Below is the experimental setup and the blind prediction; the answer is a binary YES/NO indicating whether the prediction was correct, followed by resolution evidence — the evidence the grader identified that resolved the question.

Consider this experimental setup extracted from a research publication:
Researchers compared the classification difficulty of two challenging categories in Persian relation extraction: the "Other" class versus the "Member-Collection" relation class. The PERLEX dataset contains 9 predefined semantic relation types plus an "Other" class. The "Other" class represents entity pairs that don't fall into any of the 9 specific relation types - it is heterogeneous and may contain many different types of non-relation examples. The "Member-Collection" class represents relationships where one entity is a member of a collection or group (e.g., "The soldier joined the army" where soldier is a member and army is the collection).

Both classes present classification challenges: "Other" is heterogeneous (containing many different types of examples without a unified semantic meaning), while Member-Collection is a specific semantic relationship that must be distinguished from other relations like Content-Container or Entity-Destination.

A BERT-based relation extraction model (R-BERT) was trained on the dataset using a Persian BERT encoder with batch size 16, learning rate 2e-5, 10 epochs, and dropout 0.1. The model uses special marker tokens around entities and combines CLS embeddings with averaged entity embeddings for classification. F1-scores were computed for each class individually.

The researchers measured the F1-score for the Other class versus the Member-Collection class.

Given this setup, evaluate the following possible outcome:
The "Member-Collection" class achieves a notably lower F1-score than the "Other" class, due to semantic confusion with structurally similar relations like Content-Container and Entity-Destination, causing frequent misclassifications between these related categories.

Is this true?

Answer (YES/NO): YES